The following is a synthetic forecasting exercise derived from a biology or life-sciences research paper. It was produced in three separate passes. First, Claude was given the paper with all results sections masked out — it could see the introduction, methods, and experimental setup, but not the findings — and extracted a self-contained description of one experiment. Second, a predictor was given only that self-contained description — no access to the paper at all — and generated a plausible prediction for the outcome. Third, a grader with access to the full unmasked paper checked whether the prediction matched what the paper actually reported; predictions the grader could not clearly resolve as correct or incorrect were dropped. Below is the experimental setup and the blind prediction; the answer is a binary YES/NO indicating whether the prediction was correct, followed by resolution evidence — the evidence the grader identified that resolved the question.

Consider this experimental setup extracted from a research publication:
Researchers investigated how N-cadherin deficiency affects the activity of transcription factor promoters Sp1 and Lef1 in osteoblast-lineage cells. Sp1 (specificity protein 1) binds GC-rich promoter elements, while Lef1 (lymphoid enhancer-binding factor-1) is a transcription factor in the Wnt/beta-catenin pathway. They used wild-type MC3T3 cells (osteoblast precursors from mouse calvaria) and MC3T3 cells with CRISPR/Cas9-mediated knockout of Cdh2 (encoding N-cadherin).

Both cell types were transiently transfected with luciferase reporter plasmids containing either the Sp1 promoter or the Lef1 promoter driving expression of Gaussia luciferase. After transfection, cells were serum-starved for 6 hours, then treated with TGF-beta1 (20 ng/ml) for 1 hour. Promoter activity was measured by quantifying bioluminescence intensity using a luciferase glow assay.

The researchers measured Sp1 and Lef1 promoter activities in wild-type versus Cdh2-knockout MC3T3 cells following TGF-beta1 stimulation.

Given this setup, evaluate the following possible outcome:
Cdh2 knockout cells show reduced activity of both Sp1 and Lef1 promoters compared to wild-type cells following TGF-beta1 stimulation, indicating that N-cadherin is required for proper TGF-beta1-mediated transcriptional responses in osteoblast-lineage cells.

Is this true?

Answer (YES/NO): NO